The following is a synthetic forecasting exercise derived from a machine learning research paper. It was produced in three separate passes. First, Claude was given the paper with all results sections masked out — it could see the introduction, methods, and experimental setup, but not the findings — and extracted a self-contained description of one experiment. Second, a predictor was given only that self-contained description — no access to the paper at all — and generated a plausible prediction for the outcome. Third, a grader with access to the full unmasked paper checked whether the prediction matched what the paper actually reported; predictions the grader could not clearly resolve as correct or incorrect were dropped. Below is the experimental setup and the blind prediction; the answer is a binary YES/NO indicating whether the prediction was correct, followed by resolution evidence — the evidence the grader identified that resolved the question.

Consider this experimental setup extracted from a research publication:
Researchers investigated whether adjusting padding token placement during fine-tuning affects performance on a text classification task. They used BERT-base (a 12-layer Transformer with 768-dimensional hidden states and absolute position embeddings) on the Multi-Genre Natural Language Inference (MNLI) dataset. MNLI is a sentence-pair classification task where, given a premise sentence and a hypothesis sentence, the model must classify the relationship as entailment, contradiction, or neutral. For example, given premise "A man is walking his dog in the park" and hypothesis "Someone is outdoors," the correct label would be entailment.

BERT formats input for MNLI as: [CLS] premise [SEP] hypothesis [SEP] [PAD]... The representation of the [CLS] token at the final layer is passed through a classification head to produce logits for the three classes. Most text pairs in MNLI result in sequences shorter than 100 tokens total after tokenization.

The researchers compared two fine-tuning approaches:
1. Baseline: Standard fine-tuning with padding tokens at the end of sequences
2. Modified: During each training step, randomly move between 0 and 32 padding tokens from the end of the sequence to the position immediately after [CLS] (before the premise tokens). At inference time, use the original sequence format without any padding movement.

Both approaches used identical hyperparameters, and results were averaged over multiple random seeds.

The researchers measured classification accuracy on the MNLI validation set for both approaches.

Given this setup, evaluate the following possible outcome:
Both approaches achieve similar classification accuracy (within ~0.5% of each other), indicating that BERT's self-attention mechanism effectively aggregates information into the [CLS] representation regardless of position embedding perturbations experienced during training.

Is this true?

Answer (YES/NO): YES